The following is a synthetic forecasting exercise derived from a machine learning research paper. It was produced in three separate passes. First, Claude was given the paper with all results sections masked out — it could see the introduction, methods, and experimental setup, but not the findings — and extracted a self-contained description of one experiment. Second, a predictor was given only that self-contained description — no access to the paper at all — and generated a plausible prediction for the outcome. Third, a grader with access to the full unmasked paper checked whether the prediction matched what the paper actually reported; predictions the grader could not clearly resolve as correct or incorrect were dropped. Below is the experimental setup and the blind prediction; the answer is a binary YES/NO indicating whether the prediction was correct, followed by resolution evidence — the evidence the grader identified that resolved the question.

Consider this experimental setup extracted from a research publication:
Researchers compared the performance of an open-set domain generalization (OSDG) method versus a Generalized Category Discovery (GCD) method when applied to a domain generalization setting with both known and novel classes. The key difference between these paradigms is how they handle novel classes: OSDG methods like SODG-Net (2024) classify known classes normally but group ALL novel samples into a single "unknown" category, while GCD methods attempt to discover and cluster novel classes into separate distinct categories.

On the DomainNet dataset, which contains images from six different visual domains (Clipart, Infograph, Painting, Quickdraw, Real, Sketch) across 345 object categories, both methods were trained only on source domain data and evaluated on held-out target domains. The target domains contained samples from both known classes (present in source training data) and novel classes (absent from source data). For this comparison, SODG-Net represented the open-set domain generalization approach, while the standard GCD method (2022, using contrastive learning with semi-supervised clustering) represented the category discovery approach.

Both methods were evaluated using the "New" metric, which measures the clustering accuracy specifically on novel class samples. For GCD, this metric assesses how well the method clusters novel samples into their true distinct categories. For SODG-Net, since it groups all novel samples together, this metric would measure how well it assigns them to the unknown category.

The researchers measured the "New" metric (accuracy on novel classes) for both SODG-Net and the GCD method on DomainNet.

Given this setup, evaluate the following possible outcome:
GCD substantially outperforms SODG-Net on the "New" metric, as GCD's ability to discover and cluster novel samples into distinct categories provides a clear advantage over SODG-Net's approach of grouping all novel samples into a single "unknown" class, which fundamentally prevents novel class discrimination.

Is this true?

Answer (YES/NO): NO